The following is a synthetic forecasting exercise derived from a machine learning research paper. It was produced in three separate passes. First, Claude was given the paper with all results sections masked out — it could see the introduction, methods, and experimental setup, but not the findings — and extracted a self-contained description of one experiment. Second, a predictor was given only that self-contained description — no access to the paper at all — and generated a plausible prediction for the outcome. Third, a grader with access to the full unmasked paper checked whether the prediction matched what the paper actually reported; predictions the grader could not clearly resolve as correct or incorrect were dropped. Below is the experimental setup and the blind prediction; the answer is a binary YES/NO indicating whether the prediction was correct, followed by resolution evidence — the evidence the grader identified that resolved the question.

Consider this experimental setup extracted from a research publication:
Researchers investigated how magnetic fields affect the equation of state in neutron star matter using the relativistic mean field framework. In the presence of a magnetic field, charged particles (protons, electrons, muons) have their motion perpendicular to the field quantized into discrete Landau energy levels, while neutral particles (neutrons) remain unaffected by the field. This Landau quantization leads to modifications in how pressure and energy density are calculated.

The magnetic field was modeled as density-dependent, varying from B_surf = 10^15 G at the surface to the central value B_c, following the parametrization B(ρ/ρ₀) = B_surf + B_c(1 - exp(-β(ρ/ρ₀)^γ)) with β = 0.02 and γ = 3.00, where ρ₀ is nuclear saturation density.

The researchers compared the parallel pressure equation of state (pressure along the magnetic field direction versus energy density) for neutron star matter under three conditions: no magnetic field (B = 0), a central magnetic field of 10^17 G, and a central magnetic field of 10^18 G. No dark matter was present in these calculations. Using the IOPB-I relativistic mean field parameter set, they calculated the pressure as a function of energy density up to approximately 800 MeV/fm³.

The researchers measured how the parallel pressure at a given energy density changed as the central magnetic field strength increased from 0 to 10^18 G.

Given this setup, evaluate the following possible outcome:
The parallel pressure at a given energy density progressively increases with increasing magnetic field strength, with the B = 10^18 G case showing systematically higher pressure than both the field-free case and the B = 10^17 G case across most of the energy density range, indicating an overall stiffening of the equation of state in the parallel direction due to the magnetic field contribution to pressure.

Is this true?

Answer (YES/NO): NO